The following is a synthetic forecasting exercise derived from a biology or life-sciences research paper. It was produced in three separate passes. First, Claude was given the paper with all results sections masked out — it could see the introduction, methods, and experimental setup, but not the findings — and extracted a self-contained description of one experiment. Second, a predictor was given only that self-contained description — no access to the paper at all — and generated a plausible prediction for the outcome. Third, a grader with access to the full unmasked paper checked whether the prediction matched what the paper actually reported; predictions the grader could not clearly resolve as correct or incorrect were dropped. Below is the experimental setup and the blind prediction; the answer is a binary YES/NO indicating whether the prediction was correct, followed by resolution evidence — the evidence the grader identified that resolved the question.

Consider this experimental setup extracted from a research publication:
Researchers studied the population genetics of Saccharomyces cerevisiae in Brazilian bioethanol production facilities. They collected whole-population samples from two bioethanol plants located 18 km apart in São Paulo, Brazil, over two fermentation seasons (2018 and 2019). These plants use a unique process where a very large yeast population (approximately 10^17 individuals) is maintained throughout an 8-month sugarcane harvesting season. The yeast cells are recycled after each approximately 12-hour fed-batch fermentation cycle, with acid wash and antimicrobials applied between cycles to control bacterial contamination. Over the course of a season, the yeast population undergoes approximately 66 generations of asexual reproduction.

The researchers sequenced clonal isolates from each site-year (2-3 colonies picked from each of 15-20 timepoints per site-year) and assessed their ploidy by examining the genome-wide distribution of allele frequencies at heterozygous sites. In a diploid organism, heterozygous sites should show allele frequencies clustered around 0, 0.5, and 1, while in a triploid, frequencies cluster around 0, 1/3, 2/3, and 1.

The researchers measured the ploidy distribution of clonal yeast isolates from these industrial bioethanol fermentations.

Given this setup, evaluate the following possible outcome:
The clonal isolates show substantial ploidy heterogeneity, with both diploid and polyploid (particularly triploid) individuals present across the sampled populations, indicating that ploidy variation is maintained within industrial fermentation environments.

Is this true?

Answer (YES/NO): YES